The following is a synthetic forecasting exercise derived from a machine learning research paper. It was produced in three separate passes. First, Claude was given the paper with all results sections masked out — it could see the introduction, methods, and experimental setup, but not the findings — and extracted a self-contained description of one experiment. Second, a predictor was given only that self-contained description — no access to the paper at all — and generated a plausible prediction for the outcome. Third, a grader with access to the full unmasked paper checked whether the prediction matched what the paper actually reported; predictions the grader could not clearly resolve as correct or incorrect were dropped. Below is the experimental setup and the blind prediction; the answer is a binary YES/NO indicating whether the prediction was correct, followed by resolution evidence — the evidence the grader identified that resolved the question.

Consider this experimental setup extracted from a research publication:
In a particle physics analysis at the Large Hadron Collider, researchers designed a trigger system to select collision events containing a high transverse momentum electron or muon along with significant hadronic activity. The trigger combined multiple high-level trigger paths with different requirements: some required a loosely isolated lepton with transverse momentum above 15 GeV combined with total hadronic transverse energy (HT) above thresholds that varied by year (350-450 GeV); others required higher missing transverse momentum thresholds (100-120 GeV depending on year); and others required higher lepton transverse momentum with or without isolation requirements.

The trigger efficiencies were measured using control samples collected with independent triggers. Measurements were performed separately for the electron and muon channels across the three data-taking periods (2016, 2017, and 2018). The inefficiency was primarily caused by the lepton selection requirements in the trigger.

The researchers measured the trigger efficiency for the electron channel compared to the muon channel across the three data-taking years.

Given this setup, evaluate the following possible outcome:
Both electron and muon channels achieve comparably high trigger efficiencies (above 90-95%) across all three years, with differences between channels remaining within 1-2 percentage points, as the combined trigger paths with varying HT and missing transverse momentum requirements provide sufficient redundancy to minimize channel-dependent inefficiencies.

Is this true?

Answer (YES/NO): NO